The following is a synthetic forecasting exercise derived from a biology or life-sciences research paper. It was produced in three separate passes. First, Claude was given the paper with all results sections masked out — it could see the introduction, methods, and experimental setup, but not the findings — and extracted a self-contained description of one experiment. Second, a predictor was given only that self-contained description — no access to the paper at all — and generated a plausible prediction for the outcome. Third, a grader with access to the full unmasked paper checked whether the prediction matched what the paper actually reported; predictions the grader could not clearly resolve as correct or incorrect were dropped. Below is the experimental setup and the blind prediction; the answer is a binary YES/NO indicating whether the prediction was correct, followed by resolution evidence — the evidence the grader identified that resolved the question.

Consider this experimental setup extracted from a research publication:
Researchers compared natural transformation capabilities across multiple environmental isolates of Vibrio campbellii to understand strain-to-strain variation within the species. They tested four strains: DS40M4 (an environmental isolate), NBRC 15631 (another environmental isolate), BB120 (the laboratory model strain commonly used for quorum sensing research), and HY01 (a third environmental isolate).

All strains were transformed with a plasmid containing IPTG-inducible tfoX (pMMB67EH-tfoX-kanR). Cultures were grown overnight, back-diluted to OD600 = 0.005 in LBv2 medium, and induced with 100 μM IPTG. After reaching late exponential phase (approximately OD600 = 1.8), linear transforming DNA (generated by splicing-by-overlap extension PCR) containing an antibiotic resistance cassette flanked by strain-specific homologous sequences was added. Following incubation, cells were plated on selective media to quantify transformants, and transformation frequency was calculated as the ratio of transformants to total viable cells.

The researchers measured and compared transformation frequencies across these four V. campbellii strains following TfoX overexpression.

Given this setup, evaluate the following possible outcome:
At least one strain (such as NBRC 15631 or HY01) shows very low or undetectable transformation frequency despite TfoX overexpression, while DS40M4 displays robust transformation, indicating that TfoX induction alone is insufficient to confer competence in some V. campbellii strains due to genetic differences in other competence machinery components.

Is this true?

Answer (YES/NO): YES